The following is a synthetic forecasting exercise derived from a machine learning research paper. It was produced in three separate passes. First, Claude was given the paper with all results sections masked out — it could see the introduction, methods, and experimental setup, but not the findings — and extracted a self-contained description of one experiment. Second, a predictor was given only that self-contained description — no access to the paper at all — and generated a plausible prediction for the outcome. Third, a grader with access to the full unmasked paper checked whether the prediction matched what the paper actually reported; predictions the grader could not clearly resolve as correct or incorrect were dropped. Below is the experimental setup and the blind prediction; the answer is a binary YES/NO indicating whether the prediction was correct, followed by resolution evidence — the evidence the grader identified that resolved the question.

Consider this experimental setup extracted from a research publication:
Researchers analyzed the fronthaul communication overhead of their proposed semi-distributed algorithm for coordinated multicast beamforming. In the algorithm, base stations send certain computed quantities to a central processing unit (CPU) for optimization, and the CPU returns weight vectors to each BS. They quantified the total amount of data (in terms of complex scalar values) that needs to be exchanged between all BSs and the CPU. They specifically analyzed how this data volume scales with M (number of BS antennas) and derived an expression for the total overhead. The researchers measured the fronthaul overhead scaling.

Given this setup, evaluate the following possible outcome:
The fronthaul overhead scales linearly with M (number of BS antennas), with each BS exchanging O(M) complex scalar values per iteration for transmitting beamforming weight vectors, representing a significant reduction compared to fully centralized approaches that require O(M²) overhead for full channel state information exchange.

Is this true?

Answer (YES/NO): NO